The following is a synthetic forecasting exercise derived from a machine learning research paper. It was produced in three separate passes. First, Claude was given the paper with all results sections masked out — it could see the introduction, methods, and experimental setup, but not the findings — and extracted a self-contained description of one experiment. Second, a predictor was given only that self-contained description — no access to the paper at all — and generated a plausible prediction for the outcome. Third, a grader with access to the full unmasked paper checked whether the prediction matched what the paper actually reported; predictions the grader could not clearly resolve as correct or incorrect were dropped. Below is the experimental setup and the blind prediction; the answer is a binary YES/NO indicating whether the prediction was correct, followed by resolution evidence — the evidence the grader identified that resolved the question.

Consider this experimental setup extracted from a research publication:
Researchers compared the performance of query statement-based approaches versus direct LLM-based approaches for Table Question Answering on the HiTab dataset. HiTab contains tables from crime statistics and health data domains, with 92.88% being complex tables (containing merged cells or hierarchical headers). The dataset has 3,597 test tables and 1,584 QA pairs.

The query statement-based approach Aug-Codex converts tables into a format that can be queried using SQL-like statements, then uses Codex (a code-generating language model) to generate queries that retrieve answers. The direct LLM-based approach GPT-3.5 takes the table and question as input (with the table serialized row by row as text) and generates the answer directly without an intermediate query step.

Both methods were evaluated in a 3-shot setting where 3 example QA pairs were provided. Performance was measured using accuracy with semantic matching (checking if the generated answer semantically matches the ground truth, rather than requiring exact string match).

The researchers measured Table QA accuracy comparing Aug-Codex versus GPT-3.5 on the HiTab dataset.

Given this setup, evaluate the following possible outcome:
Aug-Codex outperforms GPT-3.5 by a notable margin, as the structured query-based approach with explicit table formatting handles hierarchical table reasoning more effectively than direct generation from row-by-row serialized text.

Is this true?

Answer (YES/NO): YES